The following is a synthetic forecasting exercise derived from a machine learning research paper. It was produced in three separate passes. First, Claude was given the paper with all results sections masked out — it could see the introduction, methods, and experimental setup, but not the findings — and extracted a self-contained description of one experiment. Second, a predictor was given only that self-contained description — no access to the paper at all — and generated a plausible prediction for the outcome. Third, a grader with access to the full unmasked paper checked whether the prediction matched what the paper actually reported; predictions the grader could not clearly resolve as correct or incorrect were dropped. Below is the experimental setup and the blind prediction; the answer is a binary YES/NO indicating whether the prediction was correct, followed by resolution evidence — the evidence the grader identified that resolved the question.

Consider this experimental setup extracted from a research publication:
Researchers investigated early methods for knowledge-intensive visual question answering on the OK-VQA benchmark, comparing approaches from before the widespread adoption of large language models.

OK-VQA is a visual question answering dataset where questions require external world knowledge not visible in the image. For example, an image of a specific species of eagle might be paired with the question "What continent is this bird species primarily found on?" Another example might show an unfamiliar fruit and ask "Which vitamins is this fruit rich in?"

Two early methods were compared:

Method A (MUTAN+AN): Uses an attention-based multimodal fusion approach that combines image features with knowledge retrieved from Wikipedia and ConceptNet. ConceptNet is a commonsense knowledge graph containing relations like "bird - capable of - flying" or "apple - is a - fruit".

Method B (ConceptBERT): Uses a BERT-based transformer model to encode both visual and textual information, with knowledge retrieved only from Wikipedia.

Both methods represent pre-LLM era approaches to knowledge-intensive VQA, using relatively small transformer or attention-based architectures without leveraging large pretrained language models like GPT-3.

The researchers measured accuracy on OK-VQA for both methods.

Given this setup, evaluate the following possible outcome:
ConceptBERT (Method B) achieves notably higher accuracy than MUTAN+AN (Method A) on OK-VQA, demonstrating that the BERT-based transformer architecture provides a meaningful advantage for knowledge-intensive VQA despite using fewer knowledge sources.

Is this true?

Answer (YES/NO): YES